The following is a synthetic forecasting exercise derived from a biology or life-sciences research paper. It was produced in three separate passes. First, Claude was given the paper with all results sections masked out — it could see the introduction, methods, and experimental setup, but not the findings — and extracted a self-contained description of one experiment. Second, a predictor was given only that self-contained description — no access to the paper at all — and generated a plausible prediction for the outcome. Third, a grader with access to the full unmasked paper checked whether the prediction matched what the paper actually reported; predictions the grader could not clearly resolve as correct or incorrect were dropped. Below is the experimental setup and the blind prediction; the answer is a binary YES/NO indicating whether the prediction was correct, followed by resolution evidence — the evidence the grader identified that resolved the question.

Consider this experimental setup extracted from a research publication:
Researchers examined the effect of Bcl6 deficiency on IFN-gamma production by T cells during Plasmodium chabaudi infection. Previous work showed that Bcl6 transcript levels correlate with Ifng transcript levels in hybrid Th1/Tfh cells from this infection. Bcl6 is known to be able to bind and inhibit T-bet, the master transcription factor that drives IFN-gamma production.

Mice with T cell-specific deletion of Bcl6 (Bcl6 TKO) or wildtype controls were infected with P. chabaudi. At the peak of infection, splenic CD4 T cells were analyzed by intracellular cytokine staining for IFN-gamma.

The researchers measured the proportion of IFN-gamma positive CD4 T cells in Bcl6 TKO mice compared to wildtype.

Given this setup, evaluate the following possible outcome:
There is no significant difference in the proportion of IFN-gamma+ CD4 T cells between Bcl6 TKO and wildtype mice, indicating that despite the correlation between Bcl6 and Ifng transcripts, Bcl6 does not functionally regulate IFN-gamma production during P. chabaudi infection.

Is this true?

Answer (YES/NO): NO